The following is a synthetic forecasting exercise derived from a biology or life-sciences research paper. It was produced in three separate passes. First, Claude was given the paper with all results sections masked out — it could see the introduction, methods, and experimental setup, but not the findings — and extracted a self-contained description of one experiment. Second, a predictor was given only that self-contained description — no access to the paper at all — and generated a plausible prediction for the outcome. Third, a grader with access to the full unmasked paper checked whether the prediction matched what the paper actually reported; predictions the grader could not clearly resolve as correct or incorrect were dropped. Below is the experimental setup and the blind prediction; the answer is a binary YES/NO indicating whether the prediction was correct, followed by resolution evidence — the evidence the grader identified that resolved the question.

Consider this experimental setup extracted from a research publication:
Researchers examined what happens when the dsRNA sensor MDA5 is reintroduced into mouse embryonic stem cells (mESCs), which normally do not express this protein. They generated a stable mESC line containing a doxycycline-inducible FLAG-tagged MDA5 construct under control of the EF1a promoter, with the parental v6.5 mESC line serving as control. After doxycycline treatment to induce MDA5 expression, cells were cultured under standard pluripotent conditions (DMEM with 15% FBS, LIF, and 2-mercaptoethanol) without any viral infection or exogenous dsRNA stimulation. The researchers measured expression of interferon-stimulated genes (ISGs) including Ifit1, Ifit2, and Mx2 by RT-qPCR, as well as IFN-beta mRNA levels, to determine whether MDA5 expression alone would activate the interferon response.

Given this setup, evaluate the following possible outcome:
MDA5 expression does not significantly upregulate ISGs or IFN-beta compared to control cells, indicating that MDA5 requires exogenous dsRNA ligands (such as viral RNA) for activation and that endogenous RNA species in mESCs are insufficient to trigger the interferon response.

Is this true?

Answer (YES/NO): NO